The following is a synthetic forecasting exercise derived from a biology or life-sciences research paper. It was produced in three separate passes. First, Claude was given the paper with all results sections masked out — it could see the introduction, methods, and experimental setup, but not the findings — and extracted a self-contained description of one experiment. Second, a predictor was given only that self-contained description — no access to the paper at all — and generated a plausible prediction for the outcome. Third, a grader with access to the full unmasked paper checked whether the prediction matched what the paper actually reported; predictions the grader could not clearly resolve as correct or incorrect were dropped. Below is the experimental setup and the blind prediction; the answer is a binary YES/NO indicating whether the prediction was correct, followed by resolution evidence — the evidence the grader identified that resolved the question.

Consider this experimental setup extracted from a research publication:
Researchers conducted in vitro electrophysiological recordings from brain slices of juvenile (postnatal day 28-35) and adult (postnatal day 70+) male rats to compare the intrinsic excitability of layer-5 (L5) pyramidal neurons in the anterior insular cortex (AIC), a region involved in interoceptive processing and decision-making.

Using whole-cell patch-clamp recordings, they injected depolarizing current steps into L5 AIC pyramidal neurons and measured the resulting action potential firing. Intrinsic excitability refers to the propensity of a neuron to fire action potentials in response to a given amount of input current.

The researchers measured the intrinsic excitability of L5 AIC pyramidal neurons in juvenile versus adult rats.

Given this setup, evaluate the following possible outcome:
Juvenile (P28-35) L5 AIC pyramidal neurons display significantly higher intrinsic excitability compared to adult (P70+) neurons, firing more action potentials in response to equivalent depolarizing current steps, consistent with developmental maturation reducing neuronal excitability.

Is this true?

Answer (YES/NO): NO